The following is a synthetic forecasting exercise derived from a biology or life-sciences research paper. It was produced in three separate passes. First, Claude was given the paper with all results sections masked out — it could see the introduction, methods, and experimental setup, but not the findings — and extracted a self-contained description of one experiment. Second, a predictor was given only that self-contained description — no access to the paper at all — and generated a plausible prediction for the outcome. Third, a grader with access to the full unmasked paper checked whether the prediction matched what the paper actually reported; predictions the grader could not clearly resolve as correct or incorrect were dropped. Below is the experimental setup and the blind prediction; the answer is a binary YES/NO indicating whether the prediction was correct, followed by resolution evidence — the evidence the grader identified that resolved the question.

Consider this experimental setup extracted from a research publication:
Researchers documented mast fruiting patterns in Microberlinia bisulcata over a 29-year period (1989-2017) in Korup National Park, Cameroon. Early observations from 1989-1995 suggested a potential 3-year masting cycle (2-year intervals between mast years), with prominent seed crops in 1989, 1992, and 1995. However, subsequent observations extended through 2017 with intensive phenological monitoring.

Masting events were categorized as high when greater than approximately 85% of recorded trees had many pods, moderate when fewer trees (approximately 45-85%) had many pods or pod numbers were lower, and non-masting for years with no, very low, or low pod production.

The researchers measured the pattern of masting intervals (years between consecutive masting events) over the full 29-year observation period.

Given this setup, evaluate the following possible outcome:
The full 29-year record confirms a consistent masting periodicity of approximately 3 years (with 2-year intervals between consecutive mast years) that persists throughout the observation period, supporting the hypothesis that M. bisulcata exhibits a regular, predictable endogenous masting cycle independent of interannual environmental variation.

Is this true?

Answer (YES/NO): NO